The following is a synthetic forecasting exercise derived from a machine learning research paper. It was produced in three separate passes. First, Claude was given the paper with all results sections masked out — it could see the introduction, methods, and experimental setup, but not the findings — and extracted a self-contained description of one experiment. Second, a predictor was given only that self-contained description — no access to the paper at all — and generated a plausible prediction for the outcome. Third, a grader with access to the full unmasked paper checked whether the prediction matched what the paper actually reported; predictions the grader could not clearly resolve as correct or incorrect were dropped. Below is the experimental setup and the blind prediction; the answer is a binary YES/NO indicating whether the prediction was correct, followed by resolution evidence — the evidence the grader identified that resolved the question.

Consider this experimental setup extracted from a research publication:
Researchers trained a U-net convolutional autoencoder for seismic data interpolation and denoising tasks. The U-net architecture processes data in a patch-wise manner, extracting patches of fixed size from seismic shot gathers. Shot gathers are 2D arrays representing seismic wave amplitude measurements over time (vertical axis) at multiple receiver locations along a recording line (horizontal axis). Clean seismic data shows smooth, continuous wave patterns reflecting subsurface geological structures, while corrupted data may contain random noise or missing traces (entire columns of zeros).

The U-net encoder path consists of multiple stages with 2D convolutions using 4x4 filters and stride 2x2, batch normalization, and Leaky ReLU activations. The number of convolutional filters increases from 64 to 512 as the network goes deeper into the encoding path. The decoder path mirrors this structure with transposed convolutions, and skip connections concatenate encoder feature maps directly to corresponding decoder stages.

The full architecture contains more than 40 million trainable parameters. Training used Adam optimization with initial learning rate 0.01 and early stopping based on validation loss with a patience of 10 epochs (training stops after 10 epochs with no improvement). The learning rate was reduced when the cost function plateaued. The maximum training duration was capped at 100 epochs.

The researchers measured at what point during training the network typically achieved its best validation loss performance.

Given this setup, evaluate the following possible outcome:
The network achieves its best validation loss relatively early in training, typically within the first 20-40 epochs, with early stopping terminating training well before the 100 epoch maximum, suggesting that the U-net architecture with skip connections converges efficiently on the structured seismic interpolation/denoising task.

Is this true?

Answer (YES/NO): YES